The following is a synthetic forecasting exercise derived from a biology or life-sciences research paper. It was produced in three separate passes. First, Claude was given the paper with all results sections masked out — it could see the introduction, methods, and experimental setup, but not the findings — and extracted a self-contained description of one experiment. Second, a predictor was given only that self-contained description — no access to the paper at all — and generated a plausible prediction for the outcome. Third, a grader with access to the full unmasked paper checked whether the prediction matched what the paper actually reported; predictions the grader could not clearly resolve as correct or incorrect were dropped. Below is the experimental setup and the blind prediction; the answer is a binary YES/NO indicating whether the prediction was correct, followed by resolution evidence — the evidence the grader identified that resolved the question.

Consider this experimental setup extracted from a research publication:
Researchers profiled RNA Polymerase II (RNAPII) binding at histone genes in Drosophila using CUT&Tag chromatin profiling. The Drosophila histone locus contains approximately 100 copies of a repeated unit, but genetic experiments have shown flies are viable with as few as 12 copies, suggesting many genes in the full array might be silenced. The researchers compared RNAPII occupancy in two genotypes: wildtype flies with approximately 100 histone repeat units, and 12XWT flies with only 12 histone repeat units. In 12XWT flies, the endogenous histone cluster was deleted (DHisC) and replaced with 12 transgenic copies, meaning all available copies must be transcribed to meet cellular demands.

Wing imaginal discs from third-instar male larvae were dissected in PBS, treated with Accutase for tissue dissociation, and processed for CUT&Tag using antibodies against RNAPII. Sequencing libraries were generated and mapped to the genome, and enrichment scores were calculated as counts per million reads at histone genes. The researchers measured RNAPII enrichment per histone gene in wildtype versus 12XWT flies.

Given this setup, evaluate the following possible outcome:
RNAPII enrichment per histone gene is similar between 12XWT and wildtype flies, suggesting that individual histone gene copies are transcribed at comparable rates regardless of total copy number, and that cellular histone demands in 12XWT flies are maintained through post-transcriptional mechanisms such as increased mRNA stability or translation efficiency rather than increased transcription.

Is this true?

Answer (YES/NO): NO